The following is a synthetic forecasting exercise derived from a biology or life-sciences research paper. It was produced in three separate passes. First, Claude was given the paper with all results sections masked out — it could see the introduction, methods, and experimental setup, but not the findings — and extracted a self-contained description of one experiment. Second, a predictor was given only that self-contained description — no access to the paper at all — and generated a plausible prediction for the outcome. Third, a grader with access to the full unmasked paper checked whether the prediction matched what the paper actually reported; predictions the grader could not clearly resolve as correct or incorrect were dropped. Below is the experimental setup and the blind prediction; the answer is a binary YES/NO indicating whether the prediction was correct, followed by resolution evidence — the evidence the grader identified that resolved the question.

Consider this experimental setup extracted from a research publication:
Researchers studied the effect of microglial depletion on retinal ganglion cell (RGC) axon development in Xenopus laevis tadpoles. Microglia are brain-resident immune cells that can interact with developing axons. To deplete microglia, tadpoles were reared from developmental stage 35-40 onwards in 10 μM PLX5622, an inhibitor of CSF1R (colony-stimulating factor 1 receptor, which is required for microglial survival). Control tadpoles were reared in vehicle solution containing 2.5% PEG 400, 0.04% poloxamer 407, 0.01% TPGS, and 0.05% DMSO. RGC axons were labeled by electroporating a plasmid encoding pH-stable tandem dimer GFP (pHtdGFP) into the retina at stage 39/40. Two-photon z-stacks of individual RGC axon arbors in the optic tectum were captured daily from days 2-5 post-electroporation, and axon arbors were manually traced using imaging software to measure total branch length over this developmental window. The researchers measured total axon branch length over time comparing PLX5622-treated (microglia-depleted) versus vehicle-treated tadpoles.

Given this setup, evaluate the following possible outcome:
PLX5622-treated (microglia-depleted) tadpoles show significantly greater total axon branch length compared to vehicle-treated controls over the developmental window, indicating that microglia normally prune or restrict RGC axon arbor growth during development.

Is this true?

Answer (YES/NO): NO